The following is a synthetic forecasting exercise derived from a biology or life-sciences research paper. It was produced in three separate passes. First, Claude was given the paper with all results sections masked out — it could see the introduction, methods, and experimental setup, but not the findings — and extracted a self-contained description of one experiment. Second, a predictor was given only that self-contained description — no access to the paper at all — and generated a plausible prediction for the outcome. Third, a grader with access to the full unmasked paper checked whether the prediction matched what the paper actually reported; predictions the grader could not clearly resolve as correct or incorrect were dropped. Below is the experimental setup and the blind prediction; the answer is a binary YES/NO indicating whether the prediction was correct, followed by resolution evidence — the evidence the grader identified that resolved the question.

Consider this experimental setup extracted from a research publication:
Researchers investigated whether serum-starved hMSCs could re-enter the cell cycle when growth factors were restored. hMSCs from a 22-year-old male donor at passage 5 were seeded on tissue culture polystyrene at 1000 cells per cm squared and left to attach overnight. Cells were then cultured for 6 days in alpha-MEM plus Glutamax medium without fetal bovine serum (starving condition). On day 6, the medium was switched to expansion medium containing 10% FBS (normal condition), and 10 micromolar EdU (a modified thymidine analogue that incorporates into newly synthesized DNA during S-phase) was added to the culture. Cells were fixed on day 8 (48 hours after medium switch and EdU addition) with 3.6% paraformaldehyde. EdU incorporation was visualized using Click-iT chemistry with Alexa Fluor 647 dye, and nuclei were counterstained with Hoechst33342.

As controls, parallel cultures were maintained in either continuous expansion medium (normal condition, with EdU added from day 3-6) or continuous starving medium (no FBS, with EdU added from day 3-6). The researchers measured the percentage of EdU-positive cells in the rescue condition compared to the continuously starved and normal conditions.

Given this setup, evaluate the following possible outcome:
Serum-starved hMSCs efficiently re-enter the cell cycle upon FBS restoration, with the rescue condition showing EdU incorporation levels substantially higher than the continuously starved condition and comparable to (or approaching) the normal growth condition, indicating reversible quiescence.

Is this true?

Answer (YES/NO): YES